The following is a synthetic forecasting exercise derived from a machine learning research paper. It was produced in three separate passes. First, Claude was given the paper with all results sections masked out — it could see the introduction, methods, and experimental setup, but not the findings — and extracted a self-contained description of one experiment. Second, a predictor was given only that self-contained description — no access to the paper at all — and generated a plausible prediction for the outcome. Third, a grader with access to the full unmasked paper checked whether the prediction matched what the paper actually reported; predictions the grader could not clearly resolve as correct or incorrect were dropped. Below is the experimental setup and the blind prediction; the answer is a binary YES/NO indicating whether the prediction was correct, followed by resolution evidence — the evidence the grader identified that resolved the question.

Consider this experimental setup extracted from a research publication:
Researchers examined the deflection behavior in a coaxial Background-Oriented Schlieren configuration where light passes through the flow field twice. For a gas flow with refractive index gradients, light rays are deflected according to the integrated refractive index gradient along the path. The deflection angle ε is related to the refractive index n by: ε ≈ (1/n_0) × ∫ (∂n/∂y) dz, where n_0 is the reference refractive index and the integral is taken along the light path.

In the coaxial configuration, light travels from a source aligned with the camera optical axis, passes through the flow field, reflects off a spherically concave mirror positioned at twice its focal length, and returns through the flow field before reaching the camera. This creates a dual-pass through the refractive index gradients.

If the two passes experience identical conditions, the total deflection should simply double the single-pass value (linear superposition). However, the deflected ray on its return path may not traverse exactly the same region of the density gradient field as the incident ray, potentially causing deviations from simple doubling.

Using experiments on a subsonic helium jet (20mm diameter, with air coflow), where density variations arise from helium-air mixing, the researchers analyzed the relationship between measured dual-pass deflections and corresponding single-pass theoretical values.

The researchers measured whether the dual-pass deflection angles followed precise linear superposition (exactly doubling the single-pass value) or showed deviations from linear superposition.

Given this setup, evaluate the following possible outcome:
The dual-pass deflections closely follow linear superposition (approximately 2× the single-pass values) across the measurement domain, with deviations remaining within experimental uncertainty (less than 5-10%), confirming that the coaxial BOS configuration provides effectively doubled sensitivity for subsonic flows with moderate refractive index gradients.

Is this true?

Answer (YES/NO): NO